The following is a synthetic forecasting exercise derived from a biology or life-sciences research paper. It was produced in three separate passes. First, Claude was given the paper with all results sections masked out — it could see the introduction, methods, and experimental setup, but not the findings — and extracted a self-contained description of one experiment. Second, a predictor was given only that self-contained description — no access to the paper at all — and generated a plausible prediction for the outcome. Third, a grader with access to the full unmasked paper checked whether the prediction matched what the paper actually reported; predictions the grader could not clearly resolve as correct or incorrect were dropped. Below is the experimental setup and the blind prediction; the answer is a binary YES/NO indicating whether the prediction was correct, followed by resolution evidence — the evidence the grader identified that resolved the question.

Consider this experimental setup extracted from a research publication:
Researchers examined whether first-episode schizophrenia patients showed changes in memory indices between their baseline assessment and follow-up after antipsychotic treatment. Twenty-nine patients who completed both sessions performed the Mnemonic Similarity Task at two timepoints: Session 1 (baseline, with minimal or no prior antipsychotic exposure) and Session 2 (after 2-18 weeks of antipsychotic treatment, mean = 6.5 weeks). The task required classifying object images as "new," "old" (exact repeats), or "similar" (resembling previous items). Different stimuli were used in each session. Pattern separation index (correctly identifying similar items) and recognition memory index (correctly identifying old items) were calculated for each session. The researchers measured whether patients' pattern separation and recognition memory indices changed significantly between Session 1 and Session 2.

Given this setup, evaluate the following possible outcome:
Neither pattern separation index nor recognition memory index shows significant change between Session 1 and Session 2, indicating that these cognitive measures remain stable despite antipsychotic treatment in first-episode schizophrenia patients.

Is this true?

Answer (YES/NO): YES